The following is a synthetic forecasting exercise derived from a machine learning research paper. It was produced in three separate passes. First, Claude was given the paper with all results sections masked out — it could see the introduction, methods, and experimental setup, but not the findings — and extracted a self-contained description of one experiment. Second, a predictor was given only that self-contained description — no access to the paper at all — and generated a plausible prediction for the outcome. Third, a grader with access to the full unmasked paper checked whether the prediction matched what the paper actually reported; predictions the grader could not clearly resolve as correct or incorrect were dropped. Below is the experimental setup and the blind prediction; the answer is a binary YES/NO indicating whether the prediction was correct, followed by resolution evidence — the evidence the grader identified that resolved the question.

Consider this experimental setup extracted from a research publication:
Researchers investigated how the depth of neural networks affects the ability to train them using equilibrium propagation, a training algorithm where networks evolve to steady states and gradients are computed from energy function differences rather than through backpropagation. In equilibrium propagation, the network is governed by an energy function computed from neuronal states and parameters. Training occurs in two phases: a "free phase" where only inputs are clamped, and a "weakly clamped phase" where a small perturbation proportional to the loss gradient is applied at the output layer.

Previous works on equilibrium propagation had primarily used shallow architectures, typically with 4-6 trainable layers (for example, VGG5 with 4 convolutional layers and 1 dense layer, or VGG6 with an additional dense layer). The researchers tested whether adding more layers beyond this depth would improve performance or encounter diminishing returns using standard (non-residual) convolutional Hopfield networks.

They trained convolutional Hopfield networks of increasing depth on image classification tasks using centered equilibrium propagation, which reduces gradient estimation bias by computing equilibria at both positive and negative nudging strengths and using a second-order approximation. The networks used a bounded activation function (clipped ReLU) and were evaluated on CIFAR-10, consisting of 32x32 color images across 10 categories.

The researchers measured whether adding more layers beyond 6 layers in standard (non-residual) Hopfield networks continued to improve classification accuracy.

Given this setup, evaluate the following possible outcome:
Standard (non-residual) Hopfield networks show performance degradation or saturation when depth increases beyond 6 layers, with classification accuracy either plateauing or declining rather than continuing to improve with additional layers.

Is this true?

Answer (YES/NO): YES